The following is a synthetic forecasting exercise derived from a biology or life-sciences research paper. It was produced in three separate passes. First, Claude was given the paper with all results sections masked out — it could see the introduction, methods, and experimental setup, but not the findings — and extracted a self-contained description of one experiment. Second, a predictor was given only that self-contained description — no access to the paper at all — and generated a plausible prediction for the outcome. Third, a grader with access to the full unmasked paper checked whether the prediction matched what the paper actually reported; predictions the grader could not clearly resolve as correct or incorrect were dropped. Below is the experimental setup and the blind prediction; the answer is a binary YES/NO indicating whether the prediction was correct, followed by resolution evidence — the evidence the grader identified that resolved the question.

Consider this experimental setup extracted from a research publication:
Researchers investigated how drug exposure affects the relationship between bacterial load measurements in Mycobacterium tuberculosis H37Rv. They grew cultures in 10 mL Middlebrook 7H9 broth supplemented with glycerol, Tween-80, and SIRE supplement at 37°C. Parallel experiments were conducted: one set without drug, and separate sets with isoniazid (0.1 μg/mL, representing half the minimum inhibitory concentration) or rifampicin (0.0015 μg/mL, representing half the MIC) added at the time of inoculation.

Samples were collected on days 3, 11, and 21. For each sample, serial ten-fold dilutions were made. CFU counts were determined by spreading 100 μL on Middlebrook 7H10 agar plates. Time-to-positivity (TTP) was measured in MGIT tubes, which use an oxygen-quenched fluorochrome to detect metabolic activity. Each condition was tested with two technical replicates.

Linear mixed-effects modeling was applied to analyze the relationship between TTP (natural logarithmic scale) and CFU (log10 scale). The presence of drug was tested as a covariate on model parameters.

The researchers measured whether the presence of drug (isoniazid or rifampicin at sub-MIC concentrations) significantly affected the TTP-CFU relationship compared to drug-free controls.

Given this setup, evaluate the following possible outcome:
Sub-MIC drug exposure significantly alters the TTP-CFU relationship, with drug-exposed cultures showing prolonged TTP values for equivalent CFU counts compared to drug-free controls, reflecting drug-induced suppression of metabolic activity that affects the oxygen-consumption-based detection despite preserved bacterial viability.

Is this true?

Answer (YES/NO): NO